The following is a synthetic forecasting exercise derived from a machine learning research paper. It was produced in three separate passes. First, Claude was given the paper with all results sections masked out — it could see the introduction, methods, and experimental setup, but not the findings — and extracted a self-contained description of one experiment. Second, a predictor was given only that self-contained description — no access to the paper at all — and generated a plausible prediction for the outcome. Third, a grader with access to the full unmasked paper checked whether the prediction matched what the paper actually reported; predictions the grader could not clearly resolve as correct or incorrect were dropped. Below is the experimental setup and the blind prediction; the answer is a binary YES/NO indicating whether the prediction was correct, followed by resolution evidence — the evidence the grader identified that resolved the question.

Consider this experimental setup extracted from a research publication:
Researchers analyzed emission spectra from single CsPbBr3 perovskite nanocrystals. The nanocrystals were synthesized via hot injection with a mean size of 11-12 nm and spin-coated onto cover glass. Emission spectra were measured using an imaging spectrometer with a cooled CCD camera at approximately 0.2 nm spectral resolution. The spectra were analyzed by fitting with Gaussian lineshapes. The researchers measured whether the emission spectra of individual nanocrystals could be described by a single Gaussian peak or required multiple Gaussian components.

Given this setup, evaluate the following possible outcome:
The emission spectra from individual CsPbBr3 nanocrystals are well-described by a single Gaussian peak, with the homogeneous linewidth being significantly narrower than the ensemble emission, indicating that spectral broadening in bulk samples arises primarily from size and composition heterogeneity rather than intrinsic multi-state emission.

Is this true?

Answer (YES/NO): NO